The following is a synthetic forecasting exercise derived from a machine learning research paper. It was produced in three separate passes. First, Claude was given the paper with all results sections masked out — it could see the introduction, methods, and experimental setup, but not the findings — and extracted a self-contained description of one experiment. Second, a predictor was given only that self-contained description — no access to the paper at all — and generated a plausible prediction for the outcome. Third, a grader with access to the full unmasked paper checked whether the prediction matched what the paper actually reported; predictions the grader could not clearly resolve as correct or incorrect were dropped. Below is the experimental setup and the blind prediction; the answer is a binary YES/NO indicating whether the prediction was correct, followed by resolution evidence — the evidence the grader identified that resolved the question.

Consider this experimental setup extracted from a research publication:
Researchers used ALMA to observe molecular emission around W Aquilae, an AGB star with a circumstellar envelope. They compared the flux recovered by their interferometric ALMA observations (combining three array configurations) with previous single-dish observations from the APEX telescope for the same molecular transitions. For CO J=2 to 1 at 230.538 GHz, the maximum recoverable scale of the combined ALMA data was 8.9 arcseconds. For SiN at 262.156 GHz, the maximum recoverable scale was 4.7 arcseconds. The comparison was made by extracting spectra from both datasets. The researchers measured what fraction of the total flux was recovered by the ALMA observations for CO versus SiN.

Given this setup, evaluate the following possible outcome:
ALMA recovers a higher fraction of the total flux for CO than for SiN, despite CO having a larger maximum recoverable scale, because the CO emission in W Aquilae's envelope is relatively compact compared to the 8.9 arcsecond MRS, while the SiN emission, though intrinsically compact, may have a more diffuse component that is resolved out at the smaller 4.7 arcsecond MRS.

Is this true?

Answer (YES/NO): NO